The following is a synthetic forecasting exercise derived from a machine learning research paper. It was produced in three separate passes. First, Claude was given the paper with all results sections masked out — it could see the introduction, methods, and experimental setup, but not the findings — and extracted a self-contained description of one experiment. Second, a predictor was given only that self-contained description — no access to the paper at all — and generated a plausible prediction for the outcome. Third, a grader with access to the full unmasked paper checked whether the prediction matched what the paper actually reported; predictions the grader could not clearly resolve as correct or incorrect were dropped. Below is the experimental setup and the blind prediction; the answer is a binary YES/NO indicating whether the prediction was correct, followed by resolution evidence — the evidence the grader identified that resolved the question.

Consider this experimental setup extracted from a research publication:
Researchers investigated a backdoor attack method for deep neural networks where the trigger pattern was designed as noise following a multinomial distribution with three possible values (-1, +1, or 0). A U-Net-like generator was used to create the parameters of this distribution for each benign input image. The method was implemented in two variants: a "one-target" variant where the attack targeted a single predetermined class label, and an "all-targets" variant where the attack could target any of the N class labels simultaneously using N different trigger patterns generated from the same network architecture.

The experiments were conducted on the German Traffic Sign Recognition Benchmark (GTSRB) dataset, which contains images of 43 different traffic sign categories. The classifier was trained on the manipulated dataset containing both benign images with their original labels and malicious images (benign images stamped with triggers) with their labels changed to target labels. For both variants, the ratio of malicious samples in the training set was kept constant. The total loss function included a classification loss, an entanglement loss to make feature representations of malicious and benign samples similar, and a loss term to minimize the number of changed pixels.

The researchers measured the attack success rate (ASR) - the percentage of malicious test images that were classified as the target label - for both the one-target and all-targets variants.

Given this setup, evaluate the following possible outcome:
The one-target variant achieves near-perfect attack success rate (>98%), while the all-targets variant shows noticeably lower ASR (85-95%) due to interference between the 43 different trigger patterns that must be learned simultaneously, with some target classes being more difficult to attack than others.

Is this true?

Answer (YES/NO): NO